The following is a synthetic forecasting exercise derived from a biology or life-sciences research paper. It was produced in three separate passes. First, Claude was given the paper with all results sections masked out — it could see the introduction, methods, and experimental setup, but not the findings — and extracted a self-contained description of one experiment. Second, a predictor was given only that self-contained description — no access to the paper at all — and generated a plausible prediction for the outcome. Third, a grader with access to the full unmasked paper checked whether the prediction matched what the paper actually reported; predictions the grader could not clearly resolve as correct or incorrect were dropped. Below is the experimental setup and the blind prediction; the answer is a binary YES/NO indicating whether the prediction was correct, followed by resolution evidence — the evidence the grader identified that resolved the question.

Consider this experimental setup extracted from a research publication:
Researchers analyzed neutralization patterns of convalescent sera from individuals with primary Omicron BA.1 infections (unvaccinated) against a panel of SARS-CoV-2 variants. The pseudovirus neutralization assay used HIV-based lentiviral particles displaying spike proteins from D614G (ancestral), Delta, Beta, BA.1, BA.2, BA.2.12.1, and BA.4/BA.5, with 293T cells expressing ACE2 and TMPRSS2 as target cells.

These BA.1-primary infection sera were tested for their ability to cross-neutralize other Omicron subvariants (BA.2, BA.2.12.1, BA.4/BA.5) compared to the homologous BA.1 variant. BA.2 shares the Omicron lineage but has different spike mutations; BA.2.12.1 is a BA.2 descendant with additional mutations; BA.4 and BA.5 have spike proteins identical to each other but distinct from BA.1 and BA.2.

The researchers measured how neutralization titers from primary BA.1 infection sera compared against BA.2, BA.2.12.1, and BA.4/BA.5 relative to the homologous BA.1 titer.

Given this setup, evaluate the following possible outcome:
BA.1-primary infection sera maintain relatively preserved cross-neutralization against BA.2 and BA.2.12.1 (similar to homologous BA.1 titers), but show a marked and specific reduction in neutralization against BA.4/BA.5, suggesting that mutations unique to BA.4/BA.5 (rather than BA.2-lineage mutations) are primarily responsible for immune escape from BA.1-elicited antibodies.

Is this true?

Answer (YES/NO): NO